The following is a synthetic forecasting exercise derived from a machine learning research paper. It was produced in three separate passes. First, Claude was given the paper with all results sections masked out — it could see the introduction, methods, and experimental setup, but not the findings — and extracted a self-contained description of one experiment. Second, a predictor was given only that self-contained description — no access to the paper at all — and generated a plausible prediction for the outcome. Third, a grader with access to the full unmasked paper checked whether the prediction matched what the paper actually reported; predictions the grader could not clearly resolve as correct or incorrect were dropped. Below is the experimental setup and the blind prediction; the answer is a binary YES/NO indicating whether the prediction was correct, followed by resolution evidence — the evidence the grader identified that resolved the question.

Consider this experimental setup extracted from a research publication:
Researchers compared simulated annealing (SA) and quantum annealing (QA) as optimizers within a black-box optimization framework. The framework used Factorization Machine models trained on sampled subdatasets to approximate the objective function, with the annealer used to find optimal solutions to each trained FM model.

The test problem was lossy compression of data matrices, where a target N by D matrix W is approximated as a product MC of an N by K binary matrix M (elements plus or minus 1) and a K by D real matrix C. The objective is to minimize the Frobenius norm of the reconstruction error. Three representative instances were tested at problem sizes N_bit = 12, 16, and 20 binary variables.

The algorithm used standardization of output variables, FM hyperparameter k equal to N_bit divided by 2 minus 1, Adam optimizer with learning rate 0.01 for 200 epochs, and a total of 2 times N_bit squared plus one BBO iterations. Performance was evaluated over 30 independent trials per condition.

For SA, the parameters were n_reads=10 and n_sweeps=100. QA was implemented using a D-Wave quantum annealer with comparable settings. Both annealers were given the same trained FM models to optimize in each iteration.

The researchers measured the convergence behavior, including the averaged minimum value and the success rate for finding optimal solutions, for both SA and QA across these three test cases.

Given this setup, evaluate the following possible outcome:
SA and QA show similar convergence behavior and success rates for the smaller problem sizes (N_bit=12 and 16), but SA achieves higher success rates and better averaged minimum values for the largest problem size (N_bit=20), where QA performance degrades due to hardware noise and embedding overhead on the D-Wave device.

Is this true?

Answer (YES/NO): NO